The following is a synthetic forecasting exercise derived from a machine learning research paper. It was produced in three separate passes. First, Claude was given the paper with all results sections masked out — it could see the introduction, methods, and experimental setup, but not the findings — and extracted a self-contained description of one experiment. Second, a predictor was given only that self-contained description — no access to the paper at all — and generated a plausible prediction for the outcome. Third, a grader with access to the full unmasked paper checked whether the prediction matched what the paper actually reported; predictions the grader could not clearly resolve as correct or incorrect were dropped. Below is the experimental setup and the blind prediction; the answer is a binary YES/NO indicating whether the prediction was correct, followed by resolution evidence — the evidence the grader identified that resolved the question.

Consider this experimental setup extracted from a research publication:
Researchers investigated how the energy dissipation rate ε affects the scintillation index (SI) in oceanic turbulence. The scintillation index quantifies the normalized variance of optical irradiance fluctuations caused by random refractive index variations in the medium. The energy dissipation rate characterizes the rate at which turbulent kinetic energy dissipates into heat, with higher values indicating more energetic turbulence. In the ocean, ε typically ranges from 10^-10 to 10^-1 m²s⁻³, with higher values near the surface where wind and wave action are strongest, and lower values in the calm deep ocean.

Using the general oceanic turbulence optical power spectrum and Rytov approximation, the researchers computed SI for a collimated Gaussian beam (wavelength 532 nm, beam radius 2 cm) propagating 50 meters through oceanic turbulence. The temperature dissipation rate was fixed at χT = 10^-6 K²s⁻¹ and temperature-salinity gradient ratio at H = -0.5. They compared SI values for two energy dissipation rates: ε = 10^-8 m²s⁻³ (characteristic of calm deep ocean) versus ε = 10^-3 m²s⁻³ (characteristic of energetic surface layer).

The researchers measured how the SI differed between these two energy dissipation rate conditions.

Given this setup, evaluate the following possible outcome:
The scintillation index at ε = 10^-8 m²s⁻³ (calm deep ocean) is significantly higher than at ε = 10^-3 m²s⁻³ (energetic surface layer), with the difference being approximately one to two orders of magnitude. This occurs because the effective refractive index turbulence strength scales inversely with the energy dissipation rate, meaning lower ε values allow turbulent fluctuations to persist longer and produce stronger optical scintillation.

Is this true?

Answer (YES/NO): YES